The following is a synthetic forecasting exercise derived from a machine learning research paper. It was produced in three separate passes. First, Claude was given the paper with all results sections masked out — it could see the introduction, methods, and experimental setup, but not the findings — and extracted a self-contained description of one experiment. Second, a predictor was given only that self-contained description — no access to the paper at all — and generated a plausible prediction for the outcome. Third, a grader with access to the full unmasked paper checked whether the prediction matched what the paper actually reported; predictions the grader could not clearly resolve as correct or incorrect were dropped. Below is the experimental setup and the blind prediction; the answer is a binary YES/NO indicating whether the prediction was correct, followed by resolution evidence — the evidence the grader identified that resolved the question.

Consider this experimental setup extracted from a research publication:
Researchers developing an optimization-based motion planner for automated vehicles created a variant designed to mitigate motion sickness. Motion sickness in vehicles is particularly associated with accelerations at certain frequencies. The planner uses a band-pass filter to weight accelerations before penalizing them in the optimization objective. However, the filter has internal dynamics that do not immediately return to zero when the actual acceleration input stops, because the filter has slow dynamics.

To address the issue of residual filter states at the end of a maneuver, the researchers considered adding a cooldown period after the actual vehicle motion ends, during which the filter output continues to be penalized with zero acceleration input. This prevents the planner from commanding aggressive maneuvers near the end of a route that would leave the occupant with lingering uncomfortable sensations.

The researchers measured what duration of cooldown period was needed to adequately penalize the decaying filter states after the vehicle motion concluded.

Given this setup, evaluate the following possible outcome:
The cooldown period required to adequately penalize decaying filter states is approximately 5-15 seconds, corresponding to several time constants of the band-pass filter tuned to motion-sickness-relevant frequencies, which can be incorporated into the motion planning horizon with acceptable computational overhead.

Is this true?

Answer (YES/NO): NO